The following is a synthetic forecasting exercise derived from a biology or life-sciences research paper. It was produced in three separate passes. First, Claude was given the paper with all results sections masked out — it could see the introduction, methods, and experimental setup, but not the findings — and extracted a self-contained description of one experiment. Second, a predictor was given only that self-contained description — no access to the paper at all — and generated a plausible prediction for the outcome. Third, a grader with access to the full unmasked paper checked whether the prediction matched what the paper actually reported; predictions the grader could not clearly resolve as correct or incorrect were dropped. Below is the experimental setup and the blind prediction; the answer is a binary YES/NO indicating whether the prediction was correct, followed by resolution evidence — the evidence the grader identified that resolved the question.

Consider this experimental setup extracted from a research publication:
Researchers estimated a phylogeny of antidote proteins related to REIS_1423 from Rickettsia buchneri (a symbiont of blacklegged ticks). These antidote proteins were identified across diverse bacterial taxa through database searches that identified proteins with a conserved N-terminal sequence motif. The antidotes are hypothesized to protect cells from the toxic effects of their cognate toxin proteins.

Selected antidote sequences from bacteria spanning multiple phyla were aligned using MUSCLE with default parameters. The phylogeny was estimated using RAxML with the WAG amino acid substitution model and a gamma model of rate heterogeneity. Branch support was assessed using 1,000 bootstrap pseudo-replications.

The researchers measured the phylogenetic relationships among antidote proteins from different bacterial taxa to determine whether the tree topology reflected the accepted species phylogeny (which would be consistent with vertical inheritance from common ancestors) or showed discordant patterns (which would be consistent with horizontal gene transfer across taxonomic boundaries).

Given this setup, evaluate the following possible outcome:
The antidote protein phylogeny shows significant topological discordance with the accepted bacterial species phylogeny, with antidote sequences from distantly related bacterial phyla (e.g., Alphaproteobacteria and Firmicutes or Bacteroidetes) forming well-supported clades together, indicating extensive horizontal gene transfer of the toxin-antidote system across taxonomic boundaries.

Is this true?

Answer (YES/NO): YES